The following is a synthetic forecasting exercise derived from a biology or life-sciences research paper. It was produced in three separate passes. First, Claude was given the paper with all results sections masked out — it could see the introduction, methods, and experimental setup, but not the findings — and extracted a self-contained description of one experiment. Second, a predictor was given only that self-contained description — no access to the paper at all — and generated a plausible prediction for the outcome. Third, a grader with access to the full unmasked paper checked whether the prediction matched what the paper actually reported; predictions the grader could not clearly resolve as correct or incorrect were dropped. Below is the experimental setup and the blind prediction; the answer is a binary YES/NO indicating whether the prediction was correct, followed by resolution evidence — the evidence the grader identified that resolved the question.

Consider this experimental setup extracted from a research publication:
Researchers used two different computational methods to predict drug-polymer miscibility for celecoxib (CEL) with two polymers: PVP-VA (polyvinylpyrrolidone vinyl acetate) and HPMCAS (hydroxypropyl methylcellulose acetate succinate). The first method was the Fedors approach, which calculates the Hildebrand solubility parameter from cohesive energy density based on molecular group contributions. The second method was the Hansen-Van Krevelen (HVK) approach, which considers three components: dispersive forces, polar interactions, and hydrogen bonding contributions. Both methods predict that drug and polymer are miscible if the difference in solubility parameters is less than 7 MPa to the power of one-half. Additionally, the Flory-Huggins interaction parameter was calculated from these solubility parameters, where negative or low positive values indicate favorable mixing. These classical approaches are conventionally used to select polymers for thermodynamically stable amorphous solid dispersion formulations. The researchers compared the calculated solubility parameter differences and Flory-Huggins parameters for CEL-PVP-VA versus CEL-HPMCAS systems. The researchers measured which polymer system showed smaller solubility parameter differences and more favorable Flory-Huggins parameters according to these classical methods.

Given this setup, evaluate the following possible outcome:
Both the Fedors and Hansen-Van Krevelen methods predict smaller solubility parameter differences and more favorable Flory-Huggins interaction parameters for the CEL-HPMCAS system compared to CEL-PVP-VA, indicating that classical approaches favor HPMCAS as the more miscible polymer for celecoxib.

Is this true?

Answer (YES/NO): YES